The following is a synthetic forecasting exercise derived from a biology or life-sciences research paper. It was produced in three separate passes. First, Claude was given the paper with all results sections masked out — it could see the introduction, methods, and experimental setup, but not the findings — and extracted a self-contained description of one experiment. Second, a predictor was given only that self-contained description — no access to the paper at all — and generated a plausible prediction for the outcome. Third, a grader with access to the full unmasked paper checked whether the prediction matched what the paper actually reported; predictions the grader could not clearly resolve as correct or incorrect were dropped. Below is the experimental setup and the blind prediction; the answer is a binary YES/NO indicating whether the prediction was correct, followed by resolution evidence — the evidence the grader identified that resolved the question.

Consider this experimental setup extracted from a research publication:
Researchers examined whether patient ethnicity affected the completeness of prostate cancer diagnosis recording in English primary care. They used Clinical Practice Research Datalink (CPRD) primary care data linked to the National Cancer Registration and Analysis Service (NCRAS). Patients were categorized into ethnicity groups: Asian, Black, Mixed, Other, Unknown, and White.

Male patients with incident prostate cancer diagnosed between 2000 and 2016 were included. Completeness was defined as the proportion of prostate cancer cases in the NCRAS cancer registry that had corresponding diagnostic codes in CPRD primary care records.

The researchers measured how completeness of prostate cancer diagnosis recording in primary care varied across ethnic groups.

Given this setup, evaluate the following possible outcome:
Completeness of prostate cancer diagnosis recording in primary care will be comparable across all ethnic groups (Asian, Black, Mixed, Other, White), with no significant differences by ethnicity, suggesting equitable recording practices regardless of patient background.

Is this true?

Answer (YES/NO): NO